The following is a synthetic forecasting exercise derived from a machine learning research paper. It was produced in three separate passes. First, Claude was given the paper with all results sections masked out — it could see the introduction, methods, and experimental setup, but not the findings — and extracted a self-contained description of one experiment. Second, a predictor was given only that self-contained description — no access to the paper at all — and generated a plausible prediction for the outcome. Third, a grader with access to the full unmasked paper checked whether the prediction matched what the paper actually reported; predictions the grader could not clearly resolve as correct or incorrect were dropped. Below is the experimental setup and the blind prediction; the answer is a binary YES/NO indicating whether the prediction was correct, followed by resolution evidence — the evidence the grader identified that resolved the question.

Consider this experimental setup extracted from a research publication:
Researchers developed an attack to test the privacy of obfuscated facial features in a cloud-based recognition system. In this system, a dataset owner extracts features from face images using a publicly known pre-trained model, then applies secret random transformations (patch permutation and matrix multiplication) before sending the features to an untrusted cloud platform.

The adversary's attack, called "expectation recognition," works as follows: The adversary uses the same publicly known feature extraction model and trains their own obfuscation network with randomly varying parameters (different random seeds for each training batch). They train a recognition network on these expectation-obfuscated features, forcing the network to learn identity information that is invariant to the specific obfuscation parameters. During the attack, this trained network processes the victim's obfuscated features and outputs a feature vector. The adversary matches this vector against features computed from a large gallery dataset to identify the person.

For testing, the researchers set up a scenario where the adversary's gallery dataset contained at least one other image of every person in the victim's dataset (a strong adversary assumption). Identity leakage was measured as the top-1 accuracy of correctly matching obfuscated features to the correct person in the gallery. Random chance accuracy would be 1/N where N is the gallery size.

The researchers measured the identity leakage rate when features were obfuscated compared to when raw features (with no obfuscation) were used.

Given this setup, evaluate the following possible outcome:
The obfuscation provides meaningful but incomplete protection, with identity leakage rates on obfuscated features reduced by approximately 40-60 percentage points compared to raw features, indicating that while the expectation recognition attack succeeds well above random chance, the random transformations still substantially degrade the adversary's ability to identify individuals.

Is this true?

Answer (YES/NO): NO